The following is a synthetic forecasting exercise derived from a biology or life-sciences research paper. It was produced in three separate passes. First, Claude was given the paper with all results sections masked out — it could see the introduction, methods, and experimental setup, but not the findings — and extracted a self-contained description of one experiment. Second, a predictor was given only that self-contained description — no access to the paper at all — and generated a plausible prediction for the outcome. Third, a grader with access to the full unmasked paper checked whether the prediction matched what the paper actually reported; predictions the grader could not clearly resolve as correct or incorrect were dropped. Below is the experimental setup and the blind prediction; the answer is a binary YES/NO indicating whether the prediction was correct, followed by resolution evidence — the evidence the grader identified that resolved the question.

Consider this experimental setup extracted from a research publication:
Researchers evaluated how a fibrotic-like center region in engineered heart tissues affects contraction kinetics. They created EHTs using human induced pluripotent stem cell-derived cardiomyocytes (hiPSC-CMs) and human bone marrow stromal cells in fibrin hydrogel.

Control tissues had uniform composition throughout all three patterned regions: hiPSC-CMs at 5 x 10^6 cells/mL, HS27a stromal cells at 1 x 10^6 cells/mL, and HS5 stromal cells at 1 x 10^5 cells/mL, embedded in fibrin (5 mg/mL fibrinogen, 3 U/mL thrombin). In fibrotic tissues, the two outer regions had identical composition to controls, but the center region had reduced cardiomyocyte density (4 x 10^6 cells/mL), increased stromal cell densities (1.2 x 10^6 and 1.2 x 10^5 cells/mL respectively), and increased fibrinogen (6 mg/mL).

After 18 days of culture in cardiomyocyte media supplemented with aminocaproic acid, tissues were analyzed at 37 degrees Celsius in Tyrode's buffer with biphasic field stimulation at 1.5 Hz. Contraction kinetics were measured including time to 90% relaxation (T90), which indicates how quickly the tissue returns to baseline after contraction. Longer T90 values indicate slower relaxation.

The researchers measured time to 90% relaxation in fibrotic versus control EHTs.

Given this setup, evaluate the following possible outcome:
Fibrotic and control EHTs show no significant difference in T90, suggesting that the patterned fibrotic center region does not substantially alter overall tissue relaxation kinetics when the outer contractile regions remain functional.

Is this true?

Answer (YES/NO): YES